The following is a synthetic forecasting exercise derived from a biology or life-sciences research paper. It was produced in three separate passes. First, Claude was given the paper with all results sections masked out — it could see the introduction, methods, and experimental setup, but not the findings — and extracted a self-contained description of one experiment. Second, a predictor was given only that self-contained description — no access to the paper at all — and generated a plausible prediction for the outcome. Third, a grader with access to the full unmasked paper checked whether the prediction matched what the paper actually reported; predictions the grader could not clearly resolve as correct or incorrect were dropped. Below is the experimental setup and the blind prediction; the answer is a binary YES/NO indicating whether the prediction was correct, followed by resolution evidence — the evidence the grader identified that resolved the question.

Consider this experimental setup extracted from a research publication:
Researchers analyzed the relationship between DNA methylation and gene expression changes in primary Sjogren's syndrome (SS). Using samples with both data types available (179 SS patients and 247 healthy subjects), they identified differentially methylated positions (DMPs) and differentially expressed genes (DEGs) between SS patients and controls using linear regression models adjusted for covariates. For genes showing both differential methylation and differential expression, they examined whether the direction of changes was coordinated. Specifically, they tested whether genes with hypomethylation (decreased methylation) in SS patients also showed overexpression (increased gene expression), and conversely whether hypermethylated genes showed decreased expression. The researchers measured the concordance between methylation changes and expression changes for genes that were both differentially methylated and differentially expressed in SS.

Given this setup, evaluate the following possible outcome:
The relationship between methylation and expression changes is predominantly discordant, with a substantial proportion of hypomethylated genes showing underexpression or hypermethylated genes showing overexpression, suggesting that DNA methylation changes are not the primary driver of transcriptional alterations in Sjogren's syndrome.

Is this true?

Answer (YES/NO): NO